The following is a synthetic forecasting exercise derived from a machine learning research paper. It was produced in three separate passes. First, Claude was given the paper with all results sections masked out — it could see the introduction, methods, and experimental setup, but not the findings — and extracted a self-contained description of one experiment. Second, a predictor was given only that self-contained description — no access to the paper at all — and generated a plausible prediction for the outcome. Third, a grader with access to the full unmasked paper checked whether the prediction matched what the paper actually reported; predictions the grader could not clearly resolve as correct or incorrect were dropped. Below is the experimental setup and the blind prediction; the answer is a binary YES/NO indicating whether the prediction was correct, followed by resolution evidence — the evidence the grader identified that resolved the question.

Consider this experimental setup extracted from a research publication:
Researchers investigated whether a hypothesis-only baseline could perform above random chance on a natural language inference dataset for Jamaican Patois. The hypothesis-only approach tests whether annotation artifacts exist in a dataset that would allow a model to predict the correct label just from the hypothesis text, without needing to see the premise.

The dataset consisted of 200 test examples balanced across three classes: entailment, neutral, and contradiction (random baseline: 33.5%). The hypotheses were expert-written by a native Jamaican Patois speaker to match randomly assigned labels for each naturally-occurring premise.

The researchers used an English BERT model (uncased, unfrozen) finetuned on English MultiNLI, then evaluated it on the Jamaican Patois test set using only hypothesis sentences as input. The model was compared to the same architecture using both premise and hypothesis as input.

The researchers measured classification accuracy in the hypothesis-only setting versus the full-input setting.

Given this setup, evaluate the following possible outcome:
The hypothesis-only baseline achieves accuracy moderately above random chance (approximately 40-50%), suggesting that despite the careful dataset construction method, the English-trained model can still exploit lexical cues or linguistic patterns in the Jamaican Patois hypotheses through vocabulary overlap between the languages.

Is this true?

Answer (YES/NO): NO